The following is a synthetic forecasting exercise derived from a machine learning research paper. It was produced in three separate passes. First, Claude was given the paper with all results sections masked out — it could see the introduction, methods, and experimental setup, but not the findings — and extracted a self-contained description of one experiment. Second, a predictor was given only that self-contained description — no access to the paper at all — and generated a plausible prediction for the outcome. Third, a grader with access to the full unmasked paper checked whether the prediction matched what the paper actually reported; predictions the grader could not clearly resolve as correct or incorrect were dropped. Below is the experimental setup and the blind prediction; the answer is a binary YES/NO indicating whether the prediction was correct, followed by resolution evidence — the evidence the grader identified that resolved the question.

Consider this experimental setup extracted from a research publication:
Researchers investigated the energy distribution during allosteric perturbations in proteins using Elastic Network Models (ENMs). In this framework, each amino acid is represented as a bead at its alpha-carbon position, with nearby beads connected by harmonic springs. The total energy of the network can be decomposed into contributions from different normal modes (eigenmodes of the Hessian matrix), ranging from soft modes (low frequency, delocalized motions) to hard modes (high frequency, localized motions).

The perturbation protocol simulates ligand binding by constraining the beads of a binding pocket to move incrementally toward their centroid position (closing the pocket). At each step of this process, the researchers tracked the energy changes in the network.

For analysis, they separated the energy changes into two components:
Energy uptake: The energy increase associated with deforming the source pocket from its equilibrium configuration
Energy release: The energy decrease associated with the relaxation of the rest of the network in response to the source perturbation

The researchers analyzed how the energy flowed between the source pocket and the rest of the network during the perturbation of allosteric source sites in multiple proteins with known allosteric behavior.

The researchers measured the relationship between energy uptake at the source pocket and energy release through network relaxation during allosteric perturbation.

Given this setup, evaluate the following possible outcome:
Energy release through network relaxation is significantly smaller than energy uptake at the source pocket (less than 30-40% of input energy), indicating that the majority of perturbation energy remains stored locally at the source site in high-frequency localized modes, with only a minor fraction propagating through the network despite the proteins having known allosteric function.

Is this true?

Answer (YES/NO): NO